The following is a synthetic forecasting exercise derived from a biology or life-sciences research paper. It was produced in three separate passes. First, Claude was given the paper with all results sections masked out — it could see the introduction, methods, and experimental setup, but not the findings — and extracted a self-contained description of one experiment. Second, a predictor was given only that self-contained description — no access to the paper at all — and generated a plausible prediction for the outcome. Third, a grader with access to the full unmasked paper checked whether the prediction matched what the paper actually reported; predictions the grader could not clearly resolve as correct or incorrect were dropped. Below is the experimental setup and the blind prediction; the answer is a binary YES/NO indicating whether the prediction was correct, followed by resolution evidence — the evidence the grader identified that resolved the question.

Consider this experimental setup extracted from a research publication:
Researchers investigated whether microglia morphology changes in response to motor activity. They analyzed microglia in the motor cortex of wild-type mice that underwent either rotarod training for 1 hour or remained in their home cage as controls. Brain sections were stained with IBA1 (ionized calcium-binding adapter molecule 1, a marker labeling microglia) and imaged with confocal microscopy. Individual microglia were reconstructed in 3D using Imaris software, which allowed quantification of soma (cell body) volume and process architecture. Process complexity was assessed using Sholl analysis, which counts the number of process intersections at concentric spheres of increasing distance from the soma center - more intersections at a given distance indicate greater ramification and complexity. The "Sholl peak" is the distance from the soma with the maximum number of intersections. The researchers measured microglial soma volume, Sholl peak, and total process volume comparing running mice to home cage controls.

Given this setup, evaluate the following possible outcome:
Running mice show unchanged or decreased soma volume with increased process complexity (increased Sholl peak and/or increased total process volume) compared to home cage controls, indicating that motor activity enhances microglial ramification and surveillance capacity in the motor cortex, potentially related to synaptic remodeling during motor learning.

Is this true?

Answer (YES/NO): NO